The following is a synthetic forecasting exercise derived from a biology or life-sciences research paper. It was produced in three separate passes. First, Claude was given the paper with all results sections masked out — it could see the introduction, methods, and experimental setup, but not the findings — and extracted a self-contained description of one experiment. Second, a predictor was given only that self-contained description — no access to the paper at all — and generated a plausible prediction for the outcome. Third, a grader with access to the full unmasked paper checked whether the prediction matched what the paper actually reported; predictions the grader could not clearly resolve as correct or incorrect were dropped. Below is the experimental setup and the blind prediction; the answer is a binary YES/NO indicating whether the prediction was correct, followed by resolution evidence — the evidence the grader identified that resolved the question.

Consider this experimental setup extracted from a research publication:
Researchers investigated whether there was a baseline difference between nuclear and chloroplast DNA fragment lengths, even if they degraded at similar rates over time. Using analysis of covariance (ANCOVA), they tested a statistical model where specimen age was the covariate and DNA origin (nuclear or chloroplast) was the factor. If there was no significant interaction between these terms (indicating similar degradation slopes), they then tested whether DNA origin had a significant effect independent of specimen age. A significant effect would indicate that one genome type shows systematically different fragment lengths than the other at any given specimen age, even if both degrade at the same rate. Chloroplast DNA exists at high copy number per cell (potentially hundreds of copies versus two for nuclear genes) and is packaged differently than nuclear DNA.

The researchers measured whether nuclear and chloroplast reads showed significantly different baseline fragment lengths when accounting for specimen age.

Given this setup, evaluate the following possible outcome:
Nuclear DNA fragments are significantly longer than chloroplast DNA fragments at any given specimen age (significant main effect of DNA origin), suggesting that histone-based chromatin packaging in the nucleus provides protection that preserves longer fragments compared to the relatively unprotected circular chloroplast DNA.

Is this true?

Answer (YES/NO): NO